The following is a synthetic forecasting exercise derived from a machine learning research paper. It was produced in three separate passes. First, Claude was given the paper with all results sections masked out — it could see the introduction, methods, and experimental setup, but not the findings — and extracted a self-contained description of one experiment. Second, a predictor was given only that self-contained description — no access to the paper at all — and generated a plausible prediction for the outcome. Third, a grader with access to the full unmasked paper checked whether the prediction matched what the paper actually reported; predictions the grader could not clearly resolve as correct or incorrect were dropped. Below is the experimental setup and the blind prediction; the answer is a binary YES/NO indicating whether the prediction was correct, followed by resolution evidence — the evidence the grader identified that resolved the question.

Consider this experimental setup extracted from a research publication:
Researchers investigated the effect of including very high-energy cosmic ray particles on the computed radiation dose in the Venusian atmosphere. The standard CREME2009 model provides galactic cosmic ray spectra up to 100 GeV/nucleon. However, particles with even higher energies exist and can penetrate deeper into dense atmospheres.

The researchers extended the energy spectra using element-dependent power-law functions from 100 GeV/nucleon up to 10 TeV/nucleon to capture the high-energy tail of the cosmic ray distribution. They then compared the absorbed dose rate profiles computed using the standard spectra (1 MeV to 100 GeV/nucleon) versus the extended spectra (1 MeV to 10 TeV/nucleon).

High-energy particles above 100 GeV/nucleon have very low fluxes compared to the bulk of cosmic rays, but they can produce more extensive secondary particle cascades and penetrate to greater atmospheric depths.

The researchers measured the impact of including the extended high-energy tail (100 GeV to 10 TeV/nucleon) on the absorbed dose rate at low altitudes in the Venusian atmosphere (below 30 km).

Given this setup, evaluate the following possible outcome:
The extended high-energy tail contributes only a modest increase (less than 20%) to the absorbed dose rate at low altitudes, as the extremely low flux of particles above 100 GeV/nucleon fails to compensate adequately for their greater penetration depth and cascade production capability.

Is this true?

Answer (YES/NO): NO